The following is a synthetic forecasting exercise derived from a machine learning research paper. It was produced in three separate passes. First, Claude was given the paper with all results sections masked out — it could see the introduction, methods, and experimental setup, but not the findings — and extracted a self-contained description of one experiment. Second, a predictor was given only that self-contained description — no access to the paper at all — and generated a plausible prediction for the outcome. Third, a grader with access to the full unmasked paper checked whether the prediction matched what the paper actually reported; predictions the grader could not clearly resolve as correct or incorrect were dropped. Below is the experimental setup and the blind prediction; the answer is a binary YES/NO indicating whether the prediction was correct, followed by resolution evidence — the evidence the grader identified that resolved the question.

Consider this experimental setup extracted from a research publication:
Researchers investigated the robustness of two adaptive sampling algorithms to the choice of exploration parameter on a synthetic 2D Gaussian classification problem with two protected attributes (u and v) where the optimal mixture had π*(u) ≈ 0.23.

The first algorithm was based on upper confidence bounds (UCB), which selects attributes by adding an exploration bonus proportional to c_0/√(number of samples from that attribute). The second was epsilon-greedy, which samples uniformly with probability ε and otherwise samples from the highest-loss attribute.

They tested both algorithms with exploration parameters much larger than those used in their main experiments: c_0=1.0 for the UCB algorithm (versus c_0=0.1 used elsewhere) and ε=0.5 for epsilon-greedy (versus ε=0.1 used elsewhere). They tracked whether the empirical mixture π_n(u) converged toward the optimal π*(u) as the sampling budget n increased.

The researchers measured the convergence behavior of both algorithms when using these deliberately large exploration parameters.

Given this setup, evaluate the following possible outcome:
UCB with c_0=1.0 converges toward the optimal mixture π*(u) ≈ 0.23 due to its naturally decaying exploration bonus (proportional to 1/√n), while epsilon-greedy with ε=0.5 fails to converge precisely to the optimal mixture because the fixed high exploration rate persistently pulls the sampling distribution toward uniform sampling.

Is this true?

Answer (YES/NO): YES